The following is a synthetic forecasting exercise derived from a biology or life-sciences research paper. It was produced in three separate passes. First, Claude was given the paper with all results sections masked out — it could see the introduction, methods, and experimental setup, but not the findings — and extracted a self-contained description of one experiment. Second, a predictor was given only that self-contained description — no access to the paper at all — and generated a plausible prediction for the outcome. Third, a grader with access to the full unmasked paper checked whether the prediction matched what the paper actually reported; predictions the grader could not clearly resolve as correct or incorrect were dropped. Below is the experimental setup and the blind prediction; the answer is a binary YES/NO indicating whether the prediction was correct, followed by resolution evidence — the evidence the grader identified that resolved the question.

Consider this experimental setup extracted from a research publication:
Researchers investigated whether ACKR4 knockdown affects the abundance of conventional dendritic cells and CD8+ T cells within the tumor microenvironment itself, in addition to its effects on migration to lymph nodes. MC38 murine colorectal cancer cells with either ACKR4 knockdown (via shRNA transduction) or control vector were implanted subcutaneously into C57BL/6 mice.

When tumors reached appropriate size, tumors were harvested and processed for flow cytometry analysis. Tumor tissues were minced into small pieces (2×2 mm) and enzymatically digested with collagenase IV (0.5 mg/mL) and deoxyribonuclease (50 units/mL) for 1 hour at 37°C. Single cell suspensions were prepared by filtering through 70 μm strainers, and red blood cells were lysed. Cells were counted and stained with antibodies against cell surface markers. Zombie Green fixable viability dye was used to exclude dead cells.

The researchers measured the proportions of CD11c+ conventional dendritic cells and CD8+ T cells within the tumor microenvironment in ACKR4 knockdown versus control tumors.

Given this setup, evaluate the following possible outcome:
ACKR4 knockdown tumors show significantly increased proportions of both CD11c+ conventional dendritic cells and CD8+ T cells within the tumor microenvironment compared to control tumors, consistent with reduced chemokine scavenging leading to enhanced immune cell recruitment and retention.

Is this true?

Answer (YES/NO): NO